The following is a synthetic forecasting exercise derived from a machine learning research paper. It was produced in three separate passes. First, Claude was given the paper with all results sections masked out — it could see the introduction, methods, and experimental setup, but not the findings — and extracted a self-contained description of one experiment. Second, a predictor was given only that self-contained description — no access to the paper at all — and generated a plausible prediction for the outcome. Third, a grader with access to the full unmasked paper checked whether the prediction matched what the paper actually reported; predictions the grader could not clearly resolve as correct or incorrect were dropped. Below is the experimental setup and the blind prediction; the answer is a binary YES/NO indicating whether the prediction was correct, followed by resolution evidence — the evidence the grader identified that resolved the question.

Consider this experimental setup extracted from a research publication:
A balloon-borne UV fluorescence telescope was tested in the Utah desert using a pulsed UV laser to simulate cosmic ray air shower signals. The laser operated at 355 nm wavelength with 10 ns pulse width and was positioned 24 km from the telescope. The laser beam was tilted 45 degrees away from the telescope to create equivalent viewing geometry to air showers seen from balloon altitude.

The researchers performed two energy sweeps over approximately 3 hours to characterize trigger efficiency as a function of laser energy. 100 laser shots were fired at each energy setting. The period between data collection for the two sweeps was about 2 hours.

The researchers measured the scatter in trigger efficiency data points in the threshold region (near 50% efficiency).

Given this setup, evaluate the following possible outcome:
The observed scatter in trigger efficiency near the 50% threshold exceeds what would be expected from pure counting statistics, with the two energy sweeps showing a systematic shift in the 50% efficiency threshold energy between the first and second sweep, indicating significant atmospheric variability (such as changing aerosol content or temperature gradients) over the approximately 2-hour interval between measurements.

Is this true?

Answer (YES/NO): YES